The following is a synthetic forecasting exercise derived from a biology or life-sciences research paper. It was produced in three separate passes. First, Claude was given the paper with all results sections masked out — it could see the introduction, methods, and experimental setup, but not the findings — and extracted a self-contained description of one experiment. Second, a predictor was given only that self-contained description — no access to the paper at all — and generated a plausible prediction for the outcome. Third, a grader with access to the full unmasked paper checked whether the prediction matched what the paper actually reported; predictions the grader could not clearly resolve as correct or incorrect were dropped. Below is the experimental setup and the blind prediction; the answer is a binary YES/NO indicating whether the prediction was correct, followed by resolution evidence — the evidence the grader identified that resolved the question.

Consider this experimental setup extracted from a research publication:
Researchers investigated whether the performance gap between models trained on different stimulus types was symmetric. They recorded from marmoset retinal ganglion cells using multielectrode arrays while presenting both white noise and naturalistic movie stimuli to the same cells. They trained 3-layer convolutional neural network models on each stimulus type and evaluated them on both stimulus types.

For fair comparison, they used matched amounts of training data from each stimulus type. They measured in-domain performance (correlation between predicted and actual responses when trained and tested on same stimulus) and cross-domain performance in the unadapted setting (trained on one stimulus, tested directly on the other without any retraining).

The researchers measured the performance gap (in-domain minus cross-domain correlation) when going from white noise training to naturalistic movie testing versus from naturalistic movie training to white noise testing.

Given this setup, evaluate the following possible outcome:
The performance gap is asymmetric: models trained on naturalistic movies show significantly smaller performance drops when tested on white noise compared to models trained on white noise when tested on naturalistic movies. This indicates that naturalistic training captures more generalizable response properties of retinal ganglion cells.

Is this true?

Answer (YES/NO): NO